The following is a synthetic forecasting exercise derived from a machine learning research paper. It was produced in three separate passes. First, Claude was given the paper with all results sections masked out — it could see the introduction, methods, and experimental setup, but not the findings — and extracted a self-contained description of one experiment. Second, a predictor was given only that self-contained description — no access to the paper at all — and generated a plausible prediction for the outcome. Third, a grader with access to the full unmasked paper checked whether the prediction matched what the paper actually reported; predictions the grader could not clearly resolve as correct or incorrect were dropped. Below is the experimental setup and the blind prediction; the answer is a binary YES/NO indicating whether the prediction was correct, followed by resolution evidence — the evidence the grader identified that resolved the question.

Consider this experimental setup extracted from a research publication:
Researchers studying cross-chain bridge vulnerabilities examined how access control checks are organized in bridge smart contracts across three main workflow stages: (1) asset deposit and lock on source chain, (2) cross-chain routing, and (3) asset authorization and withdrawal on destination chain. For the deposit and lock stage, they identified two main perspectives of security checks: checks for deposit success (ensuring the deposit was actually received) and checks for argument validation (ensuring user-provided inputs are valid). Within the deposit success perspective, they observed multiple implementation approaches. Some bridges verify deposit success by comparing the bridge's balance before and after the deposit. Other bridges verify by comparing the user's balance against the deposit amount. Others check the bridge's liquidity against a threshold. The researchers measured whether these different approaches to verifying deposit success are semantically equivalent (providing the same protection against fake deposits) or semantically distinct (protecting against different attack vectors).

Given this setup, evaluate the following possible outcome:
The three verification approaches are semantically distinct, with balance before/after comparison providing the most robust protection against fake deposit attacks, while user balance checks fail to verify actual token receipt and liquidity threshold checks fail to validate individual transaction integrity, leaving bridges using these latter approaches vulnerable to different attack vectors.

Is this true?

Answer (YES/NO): NO